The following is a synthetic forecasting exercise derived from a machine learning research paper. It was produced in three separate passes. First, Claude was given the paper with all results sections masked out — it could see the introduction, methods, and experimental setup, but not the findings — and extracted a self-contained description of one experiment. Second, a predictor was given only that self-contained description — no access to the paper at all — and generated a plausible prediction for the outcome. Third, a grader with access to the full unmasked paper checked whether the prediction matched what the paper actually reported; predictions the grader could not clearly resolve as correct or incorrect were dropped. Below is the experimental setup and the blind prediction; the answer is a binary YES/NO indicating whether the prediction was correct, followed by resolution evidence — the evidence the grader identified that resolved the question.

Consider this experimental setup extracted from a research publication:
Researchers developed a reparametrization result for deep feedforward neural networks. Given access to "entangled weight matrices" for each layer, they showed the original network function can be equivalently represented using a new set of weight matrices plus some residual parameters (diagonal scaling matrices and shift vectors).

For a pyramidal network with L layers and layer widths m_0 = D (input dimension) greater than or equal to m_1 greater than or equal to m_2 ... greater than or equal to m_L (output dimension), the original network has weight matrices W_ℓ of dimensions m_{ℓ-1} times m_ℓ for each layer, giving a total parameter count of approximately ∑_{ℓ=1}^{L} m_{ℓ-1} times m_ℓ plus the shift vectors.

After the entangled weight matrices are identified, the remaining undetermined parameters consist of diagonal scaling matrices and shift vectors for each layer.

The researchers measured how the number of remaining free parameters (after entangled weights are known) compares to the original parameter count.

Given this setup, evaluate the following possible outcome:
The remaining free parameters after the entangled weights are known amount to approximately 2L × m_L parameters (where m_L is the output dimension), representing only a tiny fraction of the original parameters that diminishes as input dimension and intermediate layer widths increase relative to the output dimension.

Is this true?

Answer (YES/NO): NO